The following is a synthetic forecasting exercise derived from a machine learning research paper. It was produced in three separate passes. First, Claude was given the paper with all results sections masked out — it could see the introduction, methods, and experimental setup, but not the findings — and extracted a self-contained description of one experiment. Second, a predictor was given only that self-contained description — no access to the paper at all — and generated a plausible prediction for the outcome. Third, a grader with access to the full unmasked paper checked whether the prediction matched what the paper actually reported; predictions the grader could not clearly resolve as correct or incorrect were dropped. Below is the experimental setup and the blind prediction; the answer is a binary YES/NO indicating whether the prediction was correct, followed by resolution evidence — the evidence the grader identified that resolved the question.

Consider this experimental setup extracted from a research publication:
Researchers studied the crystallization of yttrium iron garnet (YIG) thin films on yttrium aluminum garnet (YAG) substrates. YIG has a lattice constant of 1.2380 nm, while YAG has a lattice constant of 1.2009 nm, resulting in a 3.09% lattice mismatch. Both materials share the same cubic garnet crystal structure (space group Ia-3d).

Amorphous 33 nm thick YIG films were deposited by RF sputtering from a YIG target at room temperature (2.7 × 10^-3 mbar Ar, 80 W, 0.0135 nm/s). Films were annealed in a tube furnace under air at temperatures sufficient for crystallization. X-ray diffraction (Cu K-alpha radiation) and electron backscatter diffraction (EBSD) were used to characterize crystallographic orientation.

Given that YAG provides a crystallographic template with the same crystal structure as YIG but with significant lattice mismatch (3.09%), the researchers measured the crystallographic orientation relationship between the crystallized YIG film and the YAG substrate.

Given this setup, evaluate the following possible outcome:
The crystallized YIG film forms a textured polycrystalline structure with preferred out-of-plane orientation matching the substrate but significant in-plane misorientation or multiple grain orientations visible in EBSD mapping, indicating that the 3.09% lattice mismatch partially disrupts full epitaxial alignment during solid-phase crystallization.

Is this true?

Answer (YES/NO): NO